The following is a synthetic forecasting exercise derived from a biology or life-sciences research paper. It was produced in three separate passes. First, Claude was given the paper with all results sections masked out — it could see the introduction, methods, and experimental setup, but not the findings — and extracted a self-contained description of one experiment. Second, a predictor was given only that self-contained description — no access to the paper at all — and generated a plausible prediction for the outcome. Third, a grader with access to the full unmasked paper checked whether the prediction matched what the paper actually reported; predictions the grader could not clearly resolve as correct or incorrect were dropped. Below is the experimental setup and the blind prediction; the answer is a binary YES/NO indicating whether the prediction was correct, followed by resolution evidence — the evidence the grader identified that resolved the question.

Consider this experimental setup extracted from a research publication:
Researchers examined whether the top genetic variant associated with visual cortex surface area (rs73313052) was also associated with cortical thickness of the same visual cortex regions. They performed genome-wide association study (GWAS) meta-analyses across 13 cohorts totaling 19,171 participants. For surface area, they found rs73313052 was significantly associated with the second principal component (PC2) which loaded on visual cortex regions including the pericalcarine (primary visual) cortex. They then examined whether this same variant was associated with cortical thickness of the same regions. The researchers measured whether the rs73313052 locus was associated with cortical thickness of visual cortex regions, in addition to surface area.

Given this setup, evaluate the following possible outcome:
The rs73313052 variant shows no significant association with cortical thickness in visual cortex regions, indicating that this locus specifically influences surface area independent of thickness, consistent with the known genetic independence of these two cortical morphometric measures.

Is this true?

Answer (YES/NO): YES